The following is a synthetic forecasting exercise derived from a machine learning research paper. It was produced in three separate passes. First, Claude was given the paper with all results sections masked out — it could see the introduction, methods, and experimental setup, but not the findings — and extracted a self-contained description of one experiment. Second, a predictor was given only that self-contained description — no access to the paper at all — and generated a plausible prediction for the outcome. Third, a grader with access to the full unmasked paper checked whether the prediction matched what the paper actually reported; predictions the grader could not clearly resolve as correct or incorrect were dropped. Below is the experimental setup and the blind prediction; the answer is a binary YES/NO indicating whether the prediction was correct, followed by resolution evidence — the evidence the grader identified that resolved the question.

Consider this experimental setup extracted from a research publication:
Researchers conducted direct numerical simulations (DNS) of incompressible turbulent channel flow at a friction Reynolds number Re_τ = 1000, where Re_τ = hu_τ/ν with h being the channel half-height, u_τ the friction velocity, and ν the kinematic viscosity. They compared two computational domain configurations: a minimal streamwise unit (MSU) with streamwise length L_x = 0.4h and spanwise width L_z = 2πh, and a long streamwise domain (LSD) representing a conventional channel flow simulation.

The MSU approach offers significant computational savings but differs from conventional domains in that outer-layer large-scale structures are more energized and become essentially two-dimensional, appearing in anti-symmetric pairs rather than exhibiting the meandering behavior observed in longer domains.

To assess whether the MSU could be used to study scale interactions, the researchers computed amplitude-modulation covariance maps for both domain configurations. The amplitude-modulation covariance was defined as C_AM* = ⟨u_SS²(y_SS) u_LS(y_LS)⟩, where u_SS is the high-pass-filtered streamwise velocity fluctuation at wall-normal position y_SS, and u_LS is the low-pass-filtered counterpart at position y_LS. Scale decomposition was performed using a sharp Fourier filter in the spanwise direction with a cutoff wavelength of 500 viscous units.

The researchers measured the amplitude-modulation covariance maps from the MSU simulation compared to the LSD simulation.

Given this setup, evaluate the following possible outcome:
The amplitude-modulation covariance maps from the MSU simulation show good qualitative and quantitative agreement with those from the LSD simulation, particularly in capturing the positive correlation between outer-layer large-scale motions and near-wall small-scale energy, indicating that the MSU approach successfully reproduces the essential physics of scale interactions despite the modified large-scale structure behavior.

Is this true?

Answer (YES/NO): NO